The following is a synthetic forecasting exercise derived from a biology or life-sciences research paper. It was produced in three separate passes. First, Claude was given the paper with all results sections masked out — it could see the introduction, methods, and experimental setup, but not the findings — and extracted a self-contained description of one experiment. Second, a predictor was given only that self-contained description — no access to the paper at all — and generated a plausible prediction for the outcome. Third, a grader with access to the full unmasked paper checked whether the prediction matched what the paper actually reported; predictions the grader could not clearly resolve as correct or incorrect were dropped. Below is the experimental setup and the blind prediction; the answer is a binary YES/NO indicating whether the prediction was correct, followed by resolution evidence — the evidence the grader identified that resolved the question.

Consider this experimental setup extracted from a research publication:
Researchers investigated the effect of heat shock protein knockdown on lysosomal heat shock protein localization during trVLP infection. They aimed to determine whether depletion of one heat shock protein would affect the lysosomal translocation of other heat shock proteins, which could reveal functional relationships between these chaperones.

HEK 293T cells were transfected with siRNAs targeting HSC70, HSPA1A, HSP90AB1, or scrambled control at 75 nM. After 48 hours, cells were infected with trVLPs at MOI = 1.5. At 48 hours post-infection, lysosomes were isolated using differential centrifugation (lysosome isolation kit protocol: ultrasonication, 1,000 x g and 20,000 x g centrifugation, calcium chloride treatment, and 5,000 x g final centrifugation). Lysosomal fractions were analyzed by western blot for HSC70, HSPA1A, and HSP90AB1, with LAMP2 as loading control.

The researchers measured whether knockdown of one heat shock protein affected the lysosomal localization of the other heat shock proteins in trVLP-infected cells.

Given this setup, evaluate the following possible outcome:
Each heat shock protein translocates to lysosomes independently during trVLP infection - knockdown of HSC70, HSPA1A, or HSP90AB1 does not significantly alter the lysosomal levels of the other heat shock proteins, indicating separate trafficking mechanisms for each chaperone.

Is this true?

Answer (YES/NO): NO